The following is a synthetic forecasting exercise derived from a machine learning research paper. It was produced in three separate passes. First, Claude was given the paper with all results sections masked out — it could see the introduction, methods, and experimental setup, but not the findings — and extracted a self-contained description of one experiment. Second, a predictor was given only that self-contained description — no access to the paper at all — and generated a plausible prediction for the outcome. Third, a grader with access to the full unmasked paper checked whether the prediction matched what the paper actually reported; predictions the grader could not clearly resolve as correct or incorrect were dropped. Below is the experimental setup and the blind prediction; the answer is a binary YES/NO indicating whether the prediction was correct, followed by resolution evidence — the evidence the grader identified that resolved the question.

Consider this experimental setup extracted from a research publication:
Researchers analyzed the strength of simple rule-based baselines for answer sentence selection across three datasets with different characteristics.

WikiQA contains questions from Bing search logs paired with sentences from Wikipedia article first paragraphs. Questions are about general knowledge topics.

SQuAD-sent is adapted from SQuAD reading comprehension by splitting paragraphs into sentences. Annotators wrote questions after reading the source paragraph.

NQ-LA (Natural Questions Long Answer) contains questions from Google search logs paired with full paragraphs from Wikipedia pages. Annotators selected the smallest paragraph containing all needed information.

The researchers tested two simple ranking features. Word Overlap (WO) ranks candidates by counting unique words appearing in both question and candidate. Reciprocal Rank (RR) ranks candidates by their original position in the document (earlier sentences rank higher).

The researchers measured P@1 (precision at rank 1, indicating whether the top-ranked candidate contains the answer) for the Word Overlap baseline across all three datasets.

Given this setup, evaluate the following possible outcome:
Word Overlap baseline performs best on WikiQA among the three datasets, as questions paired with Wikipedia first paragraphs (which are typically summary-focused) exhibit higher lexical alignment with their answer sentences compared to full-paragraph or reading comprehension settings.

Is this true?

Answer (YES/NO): NO